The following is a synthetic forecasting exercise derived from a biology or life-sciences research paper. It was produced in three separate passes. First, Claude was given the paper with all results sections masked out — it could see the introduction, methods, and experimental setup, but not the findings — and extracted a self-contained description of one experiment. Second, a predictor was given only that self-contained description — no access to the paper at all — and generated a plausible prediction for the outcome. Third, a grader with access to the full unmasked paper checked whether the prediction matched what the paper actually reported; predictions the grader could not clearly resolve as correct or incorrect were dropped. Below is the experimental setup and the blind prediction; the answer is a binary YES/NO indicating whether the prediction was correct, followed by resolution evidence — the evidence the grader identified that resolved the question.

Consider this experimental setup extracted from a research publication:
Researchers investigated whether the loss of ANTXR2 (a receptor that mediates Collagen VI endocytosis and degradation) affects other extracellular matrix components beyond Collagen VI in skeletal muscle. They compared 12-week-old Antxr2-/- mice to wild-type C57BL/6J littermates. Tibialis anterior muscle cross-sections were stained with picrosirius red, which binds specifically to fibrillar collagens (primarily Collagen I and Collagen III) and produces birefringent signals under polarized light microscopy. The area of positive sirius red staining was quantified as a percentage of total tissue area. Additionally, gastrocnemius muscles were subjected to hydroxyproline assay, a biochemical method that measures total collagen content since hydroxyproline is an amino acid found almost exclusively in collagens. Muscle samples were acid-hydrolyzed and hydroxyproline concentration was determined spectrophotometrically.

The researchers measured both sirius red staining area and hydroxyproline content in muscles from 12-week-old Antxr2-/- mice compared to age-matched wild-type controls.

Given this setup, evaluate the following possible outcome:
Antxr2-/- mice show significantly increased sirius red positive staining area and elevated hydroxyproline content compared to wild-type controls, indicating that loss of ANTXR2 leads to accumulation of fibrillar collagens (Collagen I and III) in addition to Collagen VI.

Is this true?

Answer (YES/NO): NO